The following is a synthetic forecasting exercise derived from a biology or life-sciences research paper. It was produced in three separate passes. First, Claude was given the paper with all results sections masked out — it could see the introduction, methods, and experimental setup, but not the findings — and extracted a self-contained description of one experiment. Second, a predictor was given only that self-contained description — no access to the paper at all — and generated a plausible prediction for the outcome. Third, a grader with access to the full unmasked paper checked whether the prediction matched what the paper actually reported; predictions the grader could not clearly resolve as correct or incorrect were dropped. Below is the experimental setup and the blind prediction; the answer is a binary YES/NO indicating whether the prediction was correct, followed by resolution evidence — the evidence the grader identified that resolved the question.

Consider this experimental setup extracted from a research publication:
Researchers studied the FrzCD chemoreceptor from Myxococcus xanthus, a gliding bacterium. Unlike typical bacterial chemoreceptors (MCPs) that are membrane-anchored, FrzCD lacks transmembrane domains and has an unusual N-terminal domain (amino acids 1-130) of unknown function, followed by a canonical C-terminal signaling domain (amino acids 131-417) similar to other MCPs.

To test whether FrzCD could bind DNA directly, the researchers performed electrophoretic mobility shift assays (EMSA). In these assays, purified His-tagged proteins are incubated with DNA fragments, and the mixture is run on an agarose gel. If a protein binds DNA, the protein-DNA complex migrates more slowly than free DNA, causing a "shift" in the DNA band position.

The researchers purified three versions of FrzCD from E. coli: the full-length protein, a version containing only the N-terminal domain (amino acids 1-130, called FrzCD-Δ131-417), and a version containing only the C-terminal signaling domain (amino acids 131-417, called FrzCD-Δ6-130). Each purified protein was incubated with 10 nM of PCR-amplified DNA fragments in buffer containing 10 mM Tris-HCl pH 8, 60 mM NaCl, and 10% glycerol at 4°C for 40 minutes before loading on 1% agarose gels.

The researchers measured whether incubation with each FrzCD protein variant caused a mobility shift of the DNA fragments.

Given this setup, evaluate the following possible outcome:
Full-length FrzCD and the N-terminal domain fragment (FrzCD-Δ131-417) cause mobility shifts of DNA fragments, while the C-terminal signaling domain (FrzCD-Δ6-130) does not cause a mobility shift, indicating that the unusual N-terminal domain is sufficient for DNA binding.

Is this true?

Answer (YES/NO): YES